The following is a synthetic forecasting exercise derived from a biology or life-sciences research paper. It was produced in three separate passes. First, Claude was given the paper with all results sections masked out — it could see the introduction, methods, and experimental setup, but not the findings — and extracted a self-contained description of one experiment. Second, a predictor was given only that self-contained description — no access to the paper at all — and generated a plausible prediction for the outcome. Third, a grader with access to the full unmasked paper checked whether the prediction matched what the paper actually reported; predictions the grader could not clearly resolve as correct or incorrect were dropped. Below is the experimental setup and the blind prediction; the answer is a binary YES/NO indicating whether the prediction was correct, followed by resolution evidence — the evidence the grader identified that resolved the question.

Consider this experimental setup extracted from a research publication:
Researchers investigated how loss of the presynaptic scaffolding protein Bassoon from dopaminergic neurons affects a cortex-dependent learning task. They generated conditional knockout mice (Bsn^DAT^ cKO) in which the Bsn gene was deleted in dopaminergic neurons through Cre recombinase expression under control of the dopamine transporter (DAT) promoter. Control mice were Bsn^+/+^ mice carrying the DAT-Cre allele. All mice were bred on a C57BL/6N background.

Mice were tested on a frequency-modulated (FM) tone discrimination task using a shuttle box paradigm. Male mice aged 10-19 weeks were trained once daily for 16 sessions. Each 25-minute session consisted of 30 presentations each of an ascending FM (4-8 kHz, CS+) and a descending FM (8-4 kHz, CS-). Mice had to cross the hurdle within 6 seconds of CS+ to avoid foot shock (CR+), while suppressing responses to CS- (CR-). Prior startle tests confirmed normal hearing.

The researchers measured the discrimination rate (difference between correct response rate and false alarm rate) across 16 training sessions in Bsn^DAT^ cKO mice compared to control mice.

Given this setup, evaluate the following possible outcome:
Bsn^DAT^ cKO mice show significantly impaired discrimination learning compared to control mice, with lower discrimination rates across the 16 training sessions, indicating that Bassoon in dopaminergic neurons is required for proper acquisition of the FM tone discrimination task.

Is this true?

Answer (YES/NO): NO